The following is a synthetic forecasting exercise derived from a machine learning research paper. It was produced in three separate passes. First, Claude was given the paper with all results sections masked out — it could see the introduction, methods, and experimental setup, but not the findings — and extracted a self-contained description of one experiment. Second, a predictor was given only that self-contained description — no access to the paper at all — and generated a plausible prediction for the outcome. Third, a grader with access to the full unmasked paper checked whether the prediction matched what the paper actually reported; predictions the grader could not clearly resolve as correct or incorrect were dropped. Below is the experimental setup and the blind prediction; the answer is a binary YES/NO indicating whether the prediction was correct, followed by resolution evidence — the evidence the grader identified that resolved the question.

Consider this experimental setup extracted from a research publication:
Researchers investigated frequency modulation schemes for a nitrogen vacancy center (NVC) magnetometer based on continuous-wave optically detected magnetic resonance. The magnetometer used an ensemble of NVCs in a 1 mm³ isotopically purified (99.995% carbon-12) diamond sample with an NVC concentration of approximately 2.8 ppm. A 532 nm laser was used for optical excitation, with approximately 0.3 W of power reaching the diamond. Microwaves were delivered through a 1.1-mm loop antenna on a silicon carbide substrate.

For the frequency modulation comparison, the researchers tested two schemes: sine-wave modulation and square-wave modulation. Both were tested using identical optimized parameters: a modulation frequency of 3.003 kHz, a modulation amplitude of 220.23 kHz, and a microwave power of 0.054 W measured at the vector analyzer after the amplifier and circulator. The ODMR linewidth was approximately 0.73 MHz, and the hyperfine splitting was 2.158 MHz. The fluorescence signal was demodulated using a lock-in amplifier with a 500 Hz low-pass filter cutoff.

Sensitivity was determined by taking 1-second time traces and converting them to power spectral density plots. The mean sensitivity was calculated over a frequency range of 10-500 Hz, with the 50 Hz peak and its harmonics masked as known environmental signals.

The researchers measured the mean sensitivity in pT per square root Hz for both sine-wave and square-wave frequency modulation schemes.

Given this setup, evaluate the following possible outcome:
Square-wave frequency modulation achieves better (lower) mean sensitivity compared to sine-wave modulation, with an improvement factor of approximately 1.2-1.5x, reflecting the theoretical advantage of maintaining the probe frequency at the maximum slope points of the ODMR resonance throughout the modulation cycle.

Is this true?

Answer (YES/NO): NO